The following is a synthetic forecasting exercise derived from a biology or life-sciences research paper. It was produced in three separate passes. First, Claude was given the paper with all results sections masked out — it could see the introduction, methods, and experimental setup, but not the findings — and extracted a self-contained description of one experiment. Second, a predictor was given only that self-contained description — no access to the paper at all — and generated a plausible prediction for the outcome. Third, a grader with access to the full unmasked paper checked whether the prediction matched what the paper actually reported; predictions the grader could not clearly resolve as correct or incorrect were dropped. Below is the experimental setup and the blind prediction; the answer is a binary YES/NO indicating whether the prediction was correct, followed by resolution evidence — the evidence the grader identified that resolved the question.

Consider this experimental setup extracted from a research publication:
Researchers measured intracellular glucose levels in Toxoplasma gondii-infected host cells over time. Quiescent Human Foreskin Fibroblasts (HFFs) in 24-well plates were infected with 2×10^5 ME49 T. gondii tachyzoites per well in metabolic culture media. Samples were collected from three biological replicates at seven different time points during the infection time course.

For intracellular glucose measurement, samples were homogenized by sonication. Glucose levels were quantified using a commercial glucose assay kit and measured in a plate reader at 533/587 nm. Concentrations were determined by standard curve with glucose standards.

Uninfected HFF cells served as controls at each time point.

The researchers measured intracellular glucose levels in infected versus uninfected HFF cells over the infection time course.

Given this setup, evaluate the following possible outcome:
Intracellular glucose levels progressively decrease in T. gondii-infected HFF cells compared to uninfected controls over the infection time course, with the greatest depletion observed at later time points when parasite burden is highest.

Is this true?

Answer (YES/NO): NO